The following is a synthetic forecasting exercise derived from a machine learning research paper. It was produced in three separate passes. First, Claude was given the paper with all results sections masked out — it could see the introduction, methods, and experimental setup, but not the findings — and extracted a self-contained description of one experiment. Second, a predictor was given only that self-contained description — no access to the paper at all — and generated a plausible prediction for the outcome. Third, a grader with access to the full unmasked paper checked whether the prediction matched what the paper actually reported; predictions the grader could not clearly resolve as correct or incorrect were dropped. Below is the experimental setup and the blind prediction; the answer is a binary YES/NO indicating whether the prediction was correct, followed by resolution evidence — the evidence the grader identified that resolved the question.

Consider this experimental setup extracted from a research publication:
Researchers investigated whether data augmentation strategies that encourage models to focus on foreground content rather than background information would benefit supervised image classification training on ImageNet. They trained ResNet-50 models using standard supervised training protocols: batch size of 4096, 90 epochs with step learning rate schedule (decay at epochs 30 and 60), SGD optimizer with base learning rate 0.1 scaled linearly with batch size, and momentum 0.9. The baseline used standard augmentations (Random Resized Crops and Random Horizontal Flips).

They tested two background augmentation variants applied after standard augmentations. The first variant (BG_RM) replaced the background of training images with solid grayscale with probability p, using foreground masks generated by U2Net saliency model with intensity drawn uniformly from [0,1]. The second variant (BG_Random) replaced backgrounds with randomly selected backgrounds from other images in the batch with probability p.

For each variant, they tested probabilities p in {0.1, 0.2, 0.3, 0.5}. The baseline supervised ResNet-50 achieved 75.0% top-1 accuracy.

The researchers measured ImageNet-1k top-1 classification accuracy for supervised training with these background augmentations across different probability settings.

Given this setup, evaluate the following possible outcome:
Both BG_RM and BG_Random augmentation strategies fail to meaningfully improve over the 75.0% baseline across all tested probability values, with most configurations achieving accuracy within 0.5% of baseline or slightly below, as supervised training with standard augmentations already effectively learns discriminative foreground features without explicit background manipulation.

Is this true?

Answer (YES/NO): YES